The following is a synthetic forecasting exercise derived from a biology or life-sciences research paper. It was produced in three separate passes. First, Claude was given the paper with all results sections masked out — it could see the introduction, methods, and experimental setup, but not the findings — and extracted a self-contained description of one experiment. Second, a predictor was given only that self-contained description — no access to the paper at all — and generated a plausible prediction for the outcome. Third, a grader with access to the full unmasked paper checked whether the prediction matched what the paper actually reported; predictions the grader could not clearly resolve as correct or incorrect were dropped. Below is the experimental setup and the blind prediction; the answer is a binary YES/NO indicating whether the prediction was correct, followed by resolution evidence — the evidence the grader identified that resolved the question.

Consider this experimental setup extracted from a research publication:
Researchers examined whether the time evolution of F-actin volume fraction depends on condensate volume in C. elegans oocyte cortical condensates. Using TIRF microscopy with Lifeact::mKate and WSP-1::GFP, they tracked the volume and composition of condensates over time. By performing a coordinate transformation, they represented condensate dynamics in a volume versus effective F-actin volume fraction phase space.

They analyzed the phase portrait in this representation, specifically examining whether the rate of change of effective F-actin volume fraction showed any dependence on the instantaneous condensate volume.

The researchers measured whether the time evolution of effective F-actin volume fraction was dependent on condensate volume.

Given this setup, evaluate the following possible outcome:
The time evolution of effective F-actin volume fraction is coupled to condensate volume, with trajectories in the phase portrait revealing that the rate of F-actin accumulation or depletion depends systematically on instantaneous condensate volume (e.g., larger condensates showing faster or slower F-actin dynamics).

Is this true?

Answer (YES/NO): NO